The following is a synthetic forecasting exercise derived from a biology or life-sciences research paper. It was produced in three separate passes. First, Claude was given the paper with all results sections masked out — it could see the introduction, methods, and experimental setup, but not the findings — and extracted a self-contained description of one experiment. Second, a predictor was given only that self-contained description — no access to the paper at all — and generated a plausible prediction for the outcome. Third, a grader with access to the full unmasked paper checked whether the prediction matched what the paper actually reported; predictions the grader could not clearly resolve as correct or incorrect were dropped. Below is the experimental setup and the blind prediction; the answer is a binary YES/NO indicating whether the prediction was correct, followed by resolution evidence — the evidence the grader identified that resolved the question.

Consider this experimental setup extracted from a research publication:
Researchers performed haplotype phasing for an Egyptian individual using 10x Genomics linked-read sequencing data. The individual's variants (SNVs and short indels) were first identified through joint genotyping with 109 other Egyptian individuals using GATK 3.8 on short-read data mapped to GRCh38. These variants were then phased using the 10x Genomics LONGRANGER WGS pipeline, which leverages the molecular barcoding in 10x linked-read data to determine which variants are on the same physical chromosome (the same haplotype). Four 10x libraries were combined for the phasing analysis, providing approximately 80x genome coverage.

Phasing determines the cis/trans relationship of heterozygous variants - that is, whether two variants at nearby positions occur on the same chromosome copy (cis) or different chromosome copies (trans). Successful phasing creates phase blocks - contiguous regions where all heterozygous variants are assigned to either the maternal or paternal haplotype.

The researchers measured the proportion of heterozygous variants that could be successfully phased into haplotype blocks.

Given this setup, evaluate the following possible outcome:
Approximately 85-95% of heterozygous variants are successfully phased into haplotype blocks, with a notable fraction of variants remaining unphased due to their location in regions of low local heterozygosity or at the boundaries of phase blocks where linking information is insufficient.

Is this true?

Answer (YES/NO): NO